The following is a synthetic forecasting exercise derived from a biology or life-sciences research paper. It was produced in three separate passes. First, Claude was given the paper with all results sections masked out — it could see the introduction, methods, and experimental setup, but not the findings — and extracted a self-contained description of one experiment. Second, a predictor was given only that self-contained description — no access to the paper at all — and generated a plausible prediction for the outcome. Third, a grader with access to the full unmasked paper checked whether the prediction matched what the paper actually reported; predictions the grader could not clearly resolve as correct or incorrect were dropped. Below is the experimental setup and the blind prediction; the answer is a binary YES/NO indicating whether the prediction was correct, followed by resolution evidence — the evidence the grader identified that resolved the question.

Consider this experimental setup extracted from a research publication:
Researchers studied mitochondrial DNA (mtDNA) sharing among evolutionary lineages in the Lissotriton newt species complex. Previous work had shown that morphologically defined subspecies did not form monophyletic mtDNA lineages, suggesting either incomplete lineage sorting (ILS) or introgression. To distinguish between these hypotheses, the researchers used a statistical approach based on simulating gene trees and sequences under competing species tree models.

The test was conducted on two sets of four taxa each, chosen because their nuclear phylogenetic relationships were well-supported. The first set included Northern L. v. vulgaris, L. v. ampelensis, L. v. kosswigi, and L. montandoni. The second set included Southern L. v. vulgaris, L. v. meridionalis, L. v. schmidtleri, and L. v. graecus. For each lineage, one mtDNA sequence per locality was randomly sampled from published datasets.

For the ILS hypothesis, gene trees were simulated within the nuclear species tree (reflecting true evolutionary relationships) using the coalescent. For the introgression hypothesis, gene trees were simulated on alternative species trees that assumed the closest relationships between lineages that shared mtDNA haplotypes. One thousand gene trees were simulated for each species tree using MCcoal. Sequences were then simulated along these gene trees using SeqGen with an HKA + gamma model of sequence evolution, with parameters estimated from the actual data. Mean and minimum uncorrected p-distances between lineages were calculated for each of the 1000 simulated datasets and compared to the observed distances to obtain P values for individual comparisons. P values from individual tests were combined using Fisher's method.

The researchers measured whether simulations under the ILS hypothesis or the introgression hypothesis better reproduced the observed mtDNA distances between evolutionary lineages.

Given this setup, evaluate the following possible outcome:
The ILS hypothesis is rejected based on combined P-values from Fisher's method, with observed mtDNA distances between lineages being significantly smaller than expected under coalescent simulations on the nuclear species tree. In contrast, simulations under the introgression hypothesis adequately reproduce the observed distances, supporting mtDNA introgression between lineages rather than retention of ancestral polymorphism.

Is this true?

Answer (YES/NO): YES